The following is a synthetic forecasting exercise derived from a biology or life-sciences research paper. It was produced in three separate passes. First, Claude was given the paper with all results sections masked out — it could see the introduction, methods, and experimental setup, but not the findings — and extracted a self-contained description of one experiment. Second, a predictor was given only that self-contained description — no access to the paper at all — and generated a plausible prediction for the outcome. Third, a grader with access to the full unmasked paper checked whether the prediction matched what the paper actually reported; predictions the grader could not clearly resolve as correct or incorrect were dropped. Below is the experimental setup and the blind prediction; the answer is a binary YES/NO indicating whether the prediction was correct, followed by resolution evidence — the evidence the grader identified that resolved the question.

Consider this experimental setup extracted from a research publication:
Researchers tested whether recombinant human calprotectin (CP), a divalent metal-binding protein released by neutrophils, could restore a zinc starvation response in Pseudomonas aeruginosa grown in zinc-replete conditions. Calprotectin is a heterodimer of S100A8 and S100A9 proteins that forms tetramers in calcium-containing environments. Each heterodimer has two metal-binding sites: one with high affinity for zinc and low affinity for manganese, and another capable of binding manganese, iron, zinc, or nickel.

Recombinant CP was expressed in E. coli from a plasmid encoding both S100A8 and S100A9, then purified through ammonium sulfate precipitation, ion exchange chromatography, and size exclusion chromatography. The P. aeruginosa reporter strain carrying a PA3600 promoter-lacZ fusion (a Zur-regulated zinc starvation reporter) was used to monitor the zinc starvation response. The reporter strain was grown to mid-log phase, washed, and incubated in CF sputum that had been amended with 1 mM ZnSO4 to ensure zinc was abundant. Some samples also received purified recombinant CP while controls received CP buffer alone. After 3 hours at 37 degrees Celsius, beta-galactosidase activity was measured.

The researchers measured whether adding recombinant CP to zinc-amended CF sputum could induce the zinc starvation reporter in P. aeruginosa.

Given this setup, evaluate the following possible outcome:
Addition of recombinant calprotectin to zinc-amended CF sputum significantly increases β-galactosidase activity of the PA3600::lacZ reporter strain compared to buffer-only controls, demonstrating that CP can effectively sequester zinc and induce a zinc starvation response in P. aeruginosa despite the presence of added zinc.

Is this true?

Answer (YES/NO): YES